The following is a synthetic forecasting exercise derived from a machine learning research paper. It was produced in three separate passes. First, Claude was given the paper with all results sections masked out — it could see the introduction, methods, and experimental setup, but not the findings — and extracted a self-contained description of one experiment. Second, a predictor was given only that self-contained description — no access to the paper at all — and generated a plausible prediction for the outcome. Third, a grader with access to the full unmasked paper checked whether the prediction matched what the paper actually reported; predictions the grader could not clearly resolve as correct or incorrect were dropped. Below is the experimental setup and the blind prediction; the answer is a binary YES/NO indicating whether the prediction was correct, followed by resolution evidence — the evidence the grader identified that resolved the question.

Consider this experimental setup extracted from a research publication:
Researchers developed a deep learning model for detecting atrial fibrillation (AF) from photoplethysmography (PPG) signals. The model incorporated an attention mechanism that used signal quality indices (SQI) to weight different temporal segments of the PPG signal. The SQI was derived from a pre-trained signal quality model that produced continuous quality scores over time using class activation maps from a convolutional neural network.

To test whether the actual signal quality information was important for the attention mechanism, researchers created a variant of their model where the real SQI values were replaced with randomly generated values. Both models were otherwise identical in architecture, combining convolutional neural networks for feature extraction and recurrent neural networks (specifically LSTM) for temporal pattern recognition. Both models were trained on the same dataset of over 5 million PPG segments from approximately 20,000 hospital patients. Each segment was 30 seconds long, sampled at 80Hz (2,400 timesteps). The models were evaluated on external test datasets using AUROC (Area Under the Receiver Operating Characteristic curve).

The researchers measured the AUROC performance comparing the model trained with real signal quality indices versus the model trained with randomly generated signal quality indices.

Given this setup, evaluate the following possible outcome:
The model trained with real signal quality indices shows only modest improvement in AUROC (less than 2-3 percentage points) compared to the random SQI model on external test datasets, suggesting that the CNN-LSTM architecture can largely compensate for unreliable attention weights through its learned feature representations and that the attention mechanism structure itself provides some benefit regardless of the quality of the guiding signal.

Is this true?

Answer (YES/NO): NO